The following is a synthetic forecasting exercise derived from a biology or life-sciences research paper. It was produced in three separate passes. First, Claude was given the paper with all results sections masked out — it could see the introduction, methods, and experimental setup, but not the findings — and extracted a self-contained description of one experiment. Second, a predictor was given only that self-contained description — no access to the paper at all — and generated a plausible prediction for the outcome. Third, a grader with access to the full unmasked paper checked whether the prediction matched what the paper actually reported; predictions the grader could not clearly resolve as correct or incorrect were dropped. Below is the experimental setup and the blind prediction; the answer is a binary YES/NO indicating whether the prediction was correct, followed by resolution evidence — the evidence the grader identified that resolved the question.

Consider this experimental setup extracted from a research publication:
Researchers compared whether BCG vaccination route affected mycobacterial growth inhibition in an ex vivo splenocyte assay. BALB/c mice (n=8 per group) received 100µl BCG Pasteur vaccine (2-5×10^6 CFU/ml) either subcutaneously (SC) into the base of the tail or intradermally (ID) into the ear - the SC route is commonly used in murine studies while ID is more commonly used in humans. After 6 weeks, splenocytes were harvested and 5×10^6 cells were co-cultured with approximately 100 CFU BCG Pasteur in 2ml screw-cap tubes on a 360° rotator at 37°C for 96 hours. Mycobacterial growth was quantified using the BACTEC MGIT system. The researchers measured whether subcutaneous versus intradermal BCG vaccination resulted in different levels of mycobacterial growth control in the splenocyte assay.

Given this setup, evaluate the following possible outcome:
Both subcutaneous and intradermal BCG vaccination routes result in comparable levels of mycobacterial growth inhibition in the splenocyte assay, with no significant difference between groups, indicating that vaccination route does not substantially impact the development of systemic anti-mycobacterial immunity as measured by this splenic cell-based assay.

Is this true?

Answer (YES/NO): YES